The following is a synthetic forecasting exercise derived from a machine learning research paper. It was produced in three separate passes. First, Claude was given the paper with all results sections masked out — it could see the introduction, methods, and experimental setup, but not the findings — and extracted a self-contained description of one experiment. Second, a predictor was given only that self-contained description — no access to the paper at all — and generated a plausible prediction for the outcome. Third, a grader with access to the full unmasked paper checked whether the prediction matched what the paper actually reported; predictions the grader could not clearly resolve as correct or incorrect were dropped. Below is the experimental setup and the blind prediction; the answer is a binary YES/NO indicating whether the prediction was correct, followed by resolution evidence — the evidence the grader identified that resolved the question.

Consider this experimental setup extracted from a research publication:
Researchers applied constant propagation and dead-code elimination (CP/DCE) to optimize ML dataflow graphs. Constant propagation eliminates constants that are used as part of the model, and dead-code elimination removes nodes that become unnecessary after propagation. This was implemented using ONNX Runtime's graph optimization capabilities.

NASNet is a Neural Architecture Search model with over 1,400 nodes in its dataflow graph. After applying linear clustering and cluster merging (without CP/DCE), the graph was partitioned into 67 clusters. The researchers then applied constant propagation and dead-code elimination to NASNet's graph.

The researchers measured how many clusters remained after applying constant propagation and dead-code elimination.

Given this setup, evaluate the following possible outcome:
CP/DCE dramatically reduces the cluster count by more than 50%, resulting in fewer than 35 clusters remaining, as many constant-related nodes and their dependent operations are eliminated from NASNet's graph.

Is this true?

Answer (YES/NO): YES